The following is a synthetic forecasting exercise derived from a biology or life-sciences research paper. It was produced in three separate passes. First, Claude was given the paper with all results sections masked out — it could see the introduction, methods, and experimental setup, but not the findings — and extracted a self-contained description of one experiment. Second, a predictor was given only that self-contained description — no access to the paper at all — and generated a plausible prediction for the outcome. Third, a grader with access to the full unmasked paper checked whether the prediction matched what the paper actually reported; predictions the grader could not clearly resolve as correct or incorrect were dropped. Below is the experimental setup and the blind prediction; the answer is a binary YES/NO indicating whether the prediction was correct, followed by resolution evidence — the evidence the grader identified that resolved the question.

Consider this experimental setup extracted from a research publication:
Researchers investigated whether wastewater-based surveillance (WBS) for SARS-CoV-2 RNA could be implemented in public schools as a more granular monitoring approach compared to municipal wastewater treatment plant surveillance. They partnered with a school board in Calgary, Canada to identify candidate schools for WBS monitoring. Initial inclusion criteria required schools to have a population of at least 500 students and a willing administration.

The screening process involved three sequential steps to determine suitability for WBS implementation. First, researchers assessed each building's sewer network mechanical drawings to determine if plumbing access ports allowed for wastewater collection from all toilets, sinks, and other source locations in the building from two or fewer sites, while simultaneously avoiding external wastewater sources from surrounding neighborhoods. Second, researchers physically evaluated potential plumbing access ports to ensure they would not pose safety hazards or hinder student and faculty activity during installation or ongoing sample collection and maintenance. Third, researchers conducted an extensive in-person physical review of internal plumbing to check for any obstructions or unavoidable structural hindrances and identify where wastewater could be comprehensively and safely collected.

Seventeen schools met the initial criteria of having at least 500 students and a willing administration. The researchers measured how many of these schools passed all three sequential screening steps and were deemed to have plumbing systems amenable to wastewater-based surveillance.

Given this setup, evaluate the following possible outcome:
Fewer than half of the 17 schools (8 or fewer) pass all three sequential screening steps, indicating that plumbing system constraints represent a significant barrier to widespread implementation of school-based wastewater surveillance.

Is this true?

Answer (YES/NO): YES